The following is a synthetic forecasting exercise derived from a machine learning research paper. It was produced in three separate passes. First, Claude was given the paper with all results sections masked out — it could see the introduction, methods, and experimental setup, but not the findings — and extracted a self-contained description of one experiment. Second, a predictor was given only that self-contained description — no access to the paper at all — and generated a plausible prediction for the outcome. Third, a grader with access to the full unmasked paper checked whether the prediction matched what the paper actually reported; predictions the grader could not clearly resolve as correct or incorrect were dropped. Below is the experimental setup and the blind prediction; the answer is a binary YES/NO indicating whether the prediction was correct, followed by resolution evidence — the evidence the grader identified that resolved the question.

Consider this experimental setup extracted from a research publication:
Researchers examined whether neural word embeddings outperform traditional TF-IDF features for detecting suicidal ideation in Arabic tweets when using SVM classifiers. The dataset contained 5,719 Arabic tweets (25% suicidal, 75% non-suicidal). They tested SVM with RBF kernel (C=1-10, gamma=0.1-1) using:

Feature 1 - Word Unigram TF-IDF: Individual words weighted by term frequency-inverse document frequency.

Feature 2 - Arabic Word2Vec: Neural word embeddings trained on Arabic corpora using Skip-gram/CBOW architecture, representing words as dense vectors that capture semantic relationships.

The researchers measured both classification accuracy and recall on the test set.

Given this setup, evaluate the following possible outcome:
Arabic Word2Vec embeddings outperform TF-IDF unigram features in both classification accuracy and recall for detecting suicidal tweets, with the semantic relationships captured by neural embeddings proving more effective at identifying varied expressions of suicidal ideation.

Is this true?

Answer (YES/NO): NO